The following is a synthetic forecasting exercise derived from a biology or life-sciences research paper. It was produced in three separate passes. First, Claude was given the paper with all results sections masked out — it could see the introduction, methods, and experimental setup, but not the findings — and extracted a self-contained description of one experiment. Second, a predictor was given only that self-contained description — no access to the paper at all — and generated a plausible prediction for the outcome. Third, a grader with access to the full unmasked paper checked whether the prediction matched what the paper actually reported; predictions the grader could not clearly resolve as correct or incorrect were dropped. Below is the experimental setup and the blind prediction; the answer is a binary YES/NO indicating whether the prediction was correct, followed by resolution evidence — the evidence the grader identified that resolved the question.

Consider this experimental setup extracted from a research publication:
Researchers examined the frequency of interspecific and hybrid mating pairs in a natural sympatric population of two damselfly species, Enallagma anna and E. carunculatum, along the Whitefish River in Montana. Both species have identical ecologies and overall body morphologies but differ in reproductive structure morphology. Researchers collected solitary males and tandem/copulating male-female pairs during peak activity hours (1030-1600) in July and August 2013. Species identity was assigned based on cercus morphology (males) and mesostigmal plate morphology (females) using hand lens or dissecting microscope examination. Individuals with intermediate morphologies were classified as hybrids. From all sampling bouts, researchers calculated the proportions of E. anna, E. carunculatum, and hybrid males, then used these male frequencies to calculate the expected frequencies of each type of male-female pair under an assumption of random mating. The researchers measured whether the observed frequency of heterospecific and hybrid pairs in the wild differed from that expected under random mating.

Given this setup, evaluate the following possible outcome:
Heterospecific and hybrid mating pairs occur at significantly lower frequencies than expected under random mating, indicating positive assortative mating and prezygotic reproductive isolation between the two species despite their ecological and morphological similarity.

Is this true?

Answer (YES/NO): YES